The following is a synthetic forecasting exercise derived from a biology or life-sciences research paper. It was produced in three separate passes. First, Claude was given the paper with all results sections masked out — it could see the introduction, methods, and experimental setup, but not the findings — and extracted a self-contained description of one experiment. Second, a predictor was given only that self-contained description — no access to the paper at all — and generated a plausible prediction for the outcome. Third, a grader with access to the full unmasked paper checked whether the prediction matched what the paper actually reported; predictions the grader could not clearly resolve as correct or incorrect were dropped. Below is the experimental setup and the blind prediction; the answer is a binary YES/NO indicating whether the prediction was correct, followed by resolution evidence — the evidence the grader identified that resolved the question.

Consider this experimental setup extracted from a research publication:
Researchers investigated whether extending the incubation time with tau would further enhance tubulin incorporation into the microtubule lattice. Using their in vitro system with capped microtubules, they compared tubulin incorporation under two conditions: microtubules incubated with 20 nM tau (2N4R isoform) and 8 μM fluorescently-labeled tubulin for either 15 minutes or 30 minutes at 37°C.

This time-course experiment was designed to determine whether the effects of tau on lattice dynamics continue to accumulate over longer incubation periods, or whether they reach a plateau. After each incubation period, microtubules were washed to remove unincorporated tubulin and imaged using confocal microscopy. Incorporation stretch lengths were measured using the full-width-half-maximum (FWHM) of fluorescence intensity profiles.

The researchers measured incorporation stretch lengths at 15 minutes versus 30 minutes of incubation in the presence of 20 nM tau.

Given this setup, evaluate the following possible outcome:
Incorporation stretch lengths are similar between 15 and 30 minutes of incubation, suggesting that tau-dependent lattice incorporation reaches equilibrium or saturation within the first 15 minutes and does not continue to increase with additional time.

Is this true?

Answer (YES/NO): NO